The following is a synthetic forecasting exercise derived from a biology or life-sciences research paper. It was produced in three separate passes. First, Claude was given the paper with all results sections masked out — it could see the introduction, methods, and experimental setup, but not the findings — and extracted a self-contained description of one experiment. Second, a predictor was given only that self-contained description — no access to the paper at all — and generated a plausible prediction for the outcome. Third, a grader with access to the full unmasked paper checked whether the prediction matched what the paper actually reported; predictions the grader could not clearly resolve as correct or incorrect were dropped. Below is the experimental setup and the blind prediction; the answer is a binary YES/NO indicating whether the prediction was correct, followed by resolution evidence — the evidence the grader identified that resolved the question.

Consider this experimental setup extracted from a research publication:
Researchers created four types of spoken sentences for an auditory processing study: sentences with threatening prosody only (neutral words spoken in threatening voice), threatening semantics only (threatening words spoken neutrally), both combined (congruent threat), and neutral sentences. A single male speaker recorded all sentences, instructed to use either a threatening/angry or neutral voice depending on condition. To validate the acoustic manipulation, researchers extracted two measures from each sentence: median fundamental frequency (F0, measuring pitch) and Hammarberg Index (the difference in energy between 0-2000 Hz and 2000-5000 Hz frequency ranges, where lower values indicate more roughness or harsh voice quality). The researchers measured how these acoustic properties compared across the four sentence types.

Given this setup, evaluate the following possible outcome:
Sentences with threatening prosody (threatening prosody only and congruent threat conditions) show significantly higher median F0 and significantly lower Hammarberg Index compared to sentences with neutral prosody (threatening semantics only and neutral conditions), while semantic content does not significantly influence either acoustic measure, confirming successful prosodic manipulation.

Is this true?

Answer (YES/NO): YES